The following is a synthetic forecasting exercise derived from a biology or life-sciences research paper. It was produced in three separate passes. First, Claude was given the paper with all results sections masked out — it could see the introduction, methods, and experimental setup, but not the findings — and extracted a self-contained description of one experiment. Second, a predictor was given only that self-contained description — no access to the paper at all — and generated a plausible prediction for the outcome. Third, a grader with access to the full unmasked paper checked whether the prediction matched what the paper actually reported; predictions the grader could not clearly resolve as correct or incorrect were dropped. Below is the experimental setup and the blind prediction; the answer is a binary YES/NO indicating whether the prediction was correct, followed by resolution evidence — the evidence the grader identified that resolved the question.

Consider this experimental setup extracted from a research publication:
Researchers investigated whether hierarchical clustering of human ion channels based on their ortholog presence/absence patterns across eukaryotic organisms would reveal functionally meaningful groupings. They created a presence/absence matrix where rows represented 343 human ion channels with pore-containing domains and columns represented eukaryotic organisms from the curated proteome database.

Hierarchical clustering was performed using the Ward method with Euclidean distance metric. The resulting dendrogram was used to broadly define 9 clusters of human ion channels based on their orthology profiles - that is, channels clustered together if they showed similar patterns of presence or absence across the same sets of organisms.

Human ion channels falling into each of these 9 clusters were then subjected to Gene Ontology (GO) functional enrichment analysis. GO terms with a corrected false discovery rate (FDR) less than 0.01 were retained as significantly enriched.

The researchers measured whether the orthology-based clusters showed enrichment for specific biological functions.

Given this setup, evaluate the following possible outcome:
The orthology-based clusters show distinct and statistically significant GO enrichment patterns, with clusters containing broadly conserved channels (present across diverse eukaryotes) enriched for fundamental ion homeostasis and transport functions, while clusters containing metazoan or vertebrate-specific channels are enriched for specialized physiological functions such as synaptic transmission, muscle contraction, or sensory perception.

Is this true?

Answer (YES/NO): NO